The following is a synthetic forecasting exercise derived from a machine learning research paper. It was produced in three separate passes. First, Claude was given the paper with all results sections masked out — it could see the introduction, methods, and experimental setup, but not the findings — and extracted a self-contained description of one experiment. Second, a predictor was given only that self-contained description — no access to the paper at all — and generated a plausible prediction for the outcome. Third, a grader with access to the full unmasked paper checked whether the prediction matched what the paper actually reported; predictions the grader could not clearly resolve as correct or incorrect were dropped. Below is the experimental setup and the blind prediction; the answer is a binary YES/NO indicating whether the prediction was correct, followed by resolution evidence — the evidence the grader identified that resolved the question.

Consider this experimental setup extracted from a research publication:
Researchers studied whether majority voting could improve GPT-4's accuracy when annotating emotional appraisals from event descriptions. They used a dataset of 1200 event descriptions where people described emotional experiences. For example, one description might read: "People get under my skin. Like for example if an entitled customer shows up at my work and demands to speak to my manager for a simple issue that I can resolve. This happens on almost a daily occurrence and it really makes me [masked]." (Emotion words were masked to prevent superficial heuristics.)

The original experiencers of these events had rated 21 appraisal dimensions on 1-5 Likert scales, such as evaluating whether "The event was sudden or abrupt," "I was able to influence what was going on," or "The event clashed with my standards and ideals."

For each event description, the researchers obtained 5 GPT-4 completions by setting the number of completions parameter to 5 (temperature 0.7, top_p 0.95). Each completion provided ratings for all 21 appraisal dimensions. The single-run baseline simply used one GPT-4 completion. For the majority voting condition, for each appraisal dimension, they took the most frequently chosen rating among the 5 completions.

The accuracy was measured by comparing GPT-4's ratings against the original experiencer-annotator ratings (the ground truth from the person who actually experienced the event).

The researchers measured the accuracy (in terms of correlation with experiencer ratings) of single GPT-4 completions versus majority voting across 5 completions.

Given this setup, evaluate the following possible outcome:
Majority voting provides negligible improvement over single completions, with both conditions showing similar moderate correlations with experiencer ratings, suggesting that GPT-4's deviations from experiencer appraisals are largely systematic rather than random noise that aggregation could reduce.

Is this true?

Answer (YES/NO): NO